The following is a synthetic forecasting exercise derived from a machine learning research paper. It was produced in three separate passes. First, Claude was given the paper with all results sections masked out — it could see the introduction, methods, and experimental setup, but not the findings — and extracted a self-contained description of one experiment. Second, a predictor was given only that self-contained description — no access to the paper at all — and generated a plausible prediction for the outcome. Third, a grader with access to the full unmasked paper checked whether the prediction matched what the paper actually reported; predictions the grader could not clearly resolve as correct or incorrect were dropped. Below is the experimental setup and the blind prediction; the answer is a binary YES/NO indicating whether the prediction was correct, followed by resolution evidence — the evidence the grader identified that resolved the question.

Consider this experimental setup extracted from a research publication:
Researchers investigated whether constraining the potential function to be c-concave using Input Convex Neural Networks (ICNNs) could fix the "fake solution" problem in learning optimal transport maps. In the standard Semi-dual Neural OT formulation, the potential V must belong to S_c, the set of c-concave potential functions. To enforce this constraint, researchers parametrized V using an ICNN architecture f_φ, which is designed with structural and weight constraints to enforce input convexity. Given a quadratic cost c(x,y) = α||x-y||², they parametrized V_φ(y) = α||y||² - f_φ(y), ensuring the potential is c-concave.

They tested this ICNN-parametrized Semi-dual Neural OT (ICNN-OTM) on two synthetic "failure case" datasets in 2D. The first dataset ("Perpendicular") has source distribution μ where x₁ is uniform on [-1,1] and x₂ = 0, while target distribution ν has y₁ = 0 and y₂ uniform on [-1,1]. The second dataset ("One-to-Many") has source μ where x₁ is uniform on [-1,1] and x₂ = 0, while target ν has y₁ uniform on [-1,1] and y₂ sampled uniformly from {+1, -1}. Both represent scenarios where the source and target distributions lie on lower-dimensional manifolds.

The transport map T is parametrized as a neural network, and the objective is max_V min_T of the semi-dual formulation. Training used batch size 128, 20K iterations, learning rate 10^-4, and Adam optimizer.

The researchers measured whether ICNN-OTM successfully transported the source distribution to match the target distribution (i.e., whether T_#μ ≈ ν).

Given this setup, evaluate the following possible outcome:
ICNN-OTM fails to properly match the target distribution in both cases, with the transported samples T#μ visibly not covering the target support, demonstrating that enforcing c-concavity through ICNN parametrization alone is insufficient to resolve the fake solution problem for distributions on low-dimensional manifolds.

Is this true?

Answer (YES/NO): YES